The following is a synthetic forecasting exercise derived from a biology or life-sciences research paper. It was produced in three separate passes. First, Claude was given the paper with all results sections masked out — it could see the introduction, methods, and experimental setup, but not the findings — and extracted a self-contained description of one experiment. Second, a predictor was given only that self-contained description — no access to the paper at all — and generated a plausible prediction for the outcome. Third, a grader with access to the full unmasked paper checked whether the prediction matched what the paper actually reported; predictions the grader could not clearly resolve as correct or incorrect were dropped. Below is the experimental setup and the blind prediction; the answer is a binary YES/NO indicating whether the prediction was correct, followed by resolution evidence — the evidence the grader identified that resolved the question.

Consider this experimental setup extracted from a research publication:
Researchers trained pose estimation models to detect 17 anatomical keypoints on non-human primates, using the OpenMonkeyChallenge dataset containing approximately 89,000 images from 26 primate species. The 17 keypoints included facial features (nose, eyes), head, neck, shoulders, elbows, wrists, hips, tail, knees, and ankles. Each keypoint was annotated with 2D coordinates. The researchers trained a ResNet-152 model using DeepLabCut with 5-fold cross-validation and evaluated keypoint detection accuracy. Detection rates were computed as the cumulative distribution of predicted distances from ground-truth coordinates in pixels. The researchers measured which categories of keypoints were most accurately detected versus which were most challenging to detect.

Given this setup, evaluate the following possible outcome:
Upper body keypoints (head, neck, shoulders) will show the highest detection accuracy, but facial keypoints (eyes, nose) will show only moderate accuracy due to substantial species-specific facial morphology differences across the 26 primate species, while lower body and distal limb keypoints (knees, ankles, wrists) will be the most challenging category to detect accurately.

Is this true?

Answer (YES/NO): NO